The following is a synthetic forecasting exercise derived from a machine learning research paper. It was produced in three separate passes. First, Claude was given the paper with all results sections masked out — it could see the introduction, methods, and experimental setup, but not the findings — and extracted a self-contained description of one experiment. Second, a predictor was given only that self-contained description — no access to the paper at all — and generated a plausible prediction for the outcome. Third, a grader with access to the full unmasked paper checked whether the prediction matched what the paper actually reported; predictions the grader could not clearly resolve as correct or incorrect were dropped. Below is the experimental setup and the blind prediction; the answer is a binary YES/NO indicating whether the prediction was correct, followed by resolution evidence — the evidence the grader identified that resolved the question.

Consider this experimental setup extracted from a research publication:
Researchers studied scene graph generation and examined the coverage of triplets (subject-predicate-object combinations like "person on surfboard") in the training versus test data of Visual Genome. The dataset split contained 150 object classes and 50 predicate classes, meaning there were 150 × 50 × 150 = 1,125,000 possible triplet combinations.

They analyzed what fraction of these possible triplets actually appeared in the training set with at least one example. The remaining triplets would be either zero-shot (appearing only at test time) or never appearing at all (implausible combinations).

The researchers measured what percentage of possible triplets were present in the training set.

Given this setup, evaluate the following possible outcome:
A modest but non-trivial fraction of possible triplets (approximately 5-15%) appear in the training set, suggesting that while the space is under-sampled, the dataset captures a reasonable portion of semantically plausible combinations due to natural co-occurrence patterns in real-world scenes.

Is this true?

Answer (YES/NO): NO